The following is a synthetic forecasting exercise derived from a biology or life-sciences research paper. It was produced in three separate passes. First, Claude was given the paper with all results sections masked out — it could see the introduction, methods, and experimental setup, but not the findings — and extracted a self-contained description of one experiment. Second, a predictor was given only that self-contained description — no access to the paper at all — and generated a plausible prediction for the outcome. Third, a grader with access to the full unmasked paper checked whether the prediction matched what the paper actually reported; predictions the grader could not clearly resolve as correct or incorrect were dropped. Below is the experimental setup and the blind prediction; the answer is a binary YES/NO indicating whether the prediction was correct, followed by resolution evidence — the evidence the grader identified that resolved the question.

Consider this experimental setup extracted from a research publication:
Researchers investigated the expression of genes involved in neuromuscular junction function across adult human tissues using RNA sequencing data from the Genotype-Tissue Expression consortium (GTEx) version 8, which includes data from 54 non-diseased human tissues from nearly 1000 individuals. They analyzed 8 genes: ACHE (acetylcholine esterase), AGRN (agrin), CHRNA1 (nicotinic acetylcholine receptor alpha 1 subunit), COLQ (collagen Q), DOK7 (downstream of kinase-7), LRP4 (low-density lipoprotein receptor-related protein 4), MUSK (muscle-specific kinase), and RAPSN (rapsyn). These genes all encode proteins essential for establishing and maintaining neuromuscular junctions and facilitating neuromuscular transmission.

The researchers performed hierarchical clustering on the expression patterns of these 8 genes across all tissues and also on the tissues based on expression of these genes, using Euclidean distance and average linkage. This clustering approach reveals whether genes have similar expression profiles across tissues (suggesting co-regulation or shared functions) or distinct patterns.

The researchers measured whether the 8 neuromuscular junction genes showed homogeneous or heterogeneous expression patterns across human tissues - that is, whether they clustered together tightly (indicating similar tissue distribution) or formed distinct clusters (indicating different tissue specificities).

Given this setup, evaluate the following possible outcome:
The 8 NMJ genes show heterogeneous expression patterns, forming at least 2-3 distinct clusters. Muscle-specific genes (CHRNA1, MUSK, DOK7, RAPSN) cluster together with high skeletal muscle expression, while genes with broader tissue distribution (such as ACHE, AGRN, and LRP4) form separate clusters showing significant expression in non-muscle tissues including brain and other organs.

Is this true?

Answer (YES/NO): NO